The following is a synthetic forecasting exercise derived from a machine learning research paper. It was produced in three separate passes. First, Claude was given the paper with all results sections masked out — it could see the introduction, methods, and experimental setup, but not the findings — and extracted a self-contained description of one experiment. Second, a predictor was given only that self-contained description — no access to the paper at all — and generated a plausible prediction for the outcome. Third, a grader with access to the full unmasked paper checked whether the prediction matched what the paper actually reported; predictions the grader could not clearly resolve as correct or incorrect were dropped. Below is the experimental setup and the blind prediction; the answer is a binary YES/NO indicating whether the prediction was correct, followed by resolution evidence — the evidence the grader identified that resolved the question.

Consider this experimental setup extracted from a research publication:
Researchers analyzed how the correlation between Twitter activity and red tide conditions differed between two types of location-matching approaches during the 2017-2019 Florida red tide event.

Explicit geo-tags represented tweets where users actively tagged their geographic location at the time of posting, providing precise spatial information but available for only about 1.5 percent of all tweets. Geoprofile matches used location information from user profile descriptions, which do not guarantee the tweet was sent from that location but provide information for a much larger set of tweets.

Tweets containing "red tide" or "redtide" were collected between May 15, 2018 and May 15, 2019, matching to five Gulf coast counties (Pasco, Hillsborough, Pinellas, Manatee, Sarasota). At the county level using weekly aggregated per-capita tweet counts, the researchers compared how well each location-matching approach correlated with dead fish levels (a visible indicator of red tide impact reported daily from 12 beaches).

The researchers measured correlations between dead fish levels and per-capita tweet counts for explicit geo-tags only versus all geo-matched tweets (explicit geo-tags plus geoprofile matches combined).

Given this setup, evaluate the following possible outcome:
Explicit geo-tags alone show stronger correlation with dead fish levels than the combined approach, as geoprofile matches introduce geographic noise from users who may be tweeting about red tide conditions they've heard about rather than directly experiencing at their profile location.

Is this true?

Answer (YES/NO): YES